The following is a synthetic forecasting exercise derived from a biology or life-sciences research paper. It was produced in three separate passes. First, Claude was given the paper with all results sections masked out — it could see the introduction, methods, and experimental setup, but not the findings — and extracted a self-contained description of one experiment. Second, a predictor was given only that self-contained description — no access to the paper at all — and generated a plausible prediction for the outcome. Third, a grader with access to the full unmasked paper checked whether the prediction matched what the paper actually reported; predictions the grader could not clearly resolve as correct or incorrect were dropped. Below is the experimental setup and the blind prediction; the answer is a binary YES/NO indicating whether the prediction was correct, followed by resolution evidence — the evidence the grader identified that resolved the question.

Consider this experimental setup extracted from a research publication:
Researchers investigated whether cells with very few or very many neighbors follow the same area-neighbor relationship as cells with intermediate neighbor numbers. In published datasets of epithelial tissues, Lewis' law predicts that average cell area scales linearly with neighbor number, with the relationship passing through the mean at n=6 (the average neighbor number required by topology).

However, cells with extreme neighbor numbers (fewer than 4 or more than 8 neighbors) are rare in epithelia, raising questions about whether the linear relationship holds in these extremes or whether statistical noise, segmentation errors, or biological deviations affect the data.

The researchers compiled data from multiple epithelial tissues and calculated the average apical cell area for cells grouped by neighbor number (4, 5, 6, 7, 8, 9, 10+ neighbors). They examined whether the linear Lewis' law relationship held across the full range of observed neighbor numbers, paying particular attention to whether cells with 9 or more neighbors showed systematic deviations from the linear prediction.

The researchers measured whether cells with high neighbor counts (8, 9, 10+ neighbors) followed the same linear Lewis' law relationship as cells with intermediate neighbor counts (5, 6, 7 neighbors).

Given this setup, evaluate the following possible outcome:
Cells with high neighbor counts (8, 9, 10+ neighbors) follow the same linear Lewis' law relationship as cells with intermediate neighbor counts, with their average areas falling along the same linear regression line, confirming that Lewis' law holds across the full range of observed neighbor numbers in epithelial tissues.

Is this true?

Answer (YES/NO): NO